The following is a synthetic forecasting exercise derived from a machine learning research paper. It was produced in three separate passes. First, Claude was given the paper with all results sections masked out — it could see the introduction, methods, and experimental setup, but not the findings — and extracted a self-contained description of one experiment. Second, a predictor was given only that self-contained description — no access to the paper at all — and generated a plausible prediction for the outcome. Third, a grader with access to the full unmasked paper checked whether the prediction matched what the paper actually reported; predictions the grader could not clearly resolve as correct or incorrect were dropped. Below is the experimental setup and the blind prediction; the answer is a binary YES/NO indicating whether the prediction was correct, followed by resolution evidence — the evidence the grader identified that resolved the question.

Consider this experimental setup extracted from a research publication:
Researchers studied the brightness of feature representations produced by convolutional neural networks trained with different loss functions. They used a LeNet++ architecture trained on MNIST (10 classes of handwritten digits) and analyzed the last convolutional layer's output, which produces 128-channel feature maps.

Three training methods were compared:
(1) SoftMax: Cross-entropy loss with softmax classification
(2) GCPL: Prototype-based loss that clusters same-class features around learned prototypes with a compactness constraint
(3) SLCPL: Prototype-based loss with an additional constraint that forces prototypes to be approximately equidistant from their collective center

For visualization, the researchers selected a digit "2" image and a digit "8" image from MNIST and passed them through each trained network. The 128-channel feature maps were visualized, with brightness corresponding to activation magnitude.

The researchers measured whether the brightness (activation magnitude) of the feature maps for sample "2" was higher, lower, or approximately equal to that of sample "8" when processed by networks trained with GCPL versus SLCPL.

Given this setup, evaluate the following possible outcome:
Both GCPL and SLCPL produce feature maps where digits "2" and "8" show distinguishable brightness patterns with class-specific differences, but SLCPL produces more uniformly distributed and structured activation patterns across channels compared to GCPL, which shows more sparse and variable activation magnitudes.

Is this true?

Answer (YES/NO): NO